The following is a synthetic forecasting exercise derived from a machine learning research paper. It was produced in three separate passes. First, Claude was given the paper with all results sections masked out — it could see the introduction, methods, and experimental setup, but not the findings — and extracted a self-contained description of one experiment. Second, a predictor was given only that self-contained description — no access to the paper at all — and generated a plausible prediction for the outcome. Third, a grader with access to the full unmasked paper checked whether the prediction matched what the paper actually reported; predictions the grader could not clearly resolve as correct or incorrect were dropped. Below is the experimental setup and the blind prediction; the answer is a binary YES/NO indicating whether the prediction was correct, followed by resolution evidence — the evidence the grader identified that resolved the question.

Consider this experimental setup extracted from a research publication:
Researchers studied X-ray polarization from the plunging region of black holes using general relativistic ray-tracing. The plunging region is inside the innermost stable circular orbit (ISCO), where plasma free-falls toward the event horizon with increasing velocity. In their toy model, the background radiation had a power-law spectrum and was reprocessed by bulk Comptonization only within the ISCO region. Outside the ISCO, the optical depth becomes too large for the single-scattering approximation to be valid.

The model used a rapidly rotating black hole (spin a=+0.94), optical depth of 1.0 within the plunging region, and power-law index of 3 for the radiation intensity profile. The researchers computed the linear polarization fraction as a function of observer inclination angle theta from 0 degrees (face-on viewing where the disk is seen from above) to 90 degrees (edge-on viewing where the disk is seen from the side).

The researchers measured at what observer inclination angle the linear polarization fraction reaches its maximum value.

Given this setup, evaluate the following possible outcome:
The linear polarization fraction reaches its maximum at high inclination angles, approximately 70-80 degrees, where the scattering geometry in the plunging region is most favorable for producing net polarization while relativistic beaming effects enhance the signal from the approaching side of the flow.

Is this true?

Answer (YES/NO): YES